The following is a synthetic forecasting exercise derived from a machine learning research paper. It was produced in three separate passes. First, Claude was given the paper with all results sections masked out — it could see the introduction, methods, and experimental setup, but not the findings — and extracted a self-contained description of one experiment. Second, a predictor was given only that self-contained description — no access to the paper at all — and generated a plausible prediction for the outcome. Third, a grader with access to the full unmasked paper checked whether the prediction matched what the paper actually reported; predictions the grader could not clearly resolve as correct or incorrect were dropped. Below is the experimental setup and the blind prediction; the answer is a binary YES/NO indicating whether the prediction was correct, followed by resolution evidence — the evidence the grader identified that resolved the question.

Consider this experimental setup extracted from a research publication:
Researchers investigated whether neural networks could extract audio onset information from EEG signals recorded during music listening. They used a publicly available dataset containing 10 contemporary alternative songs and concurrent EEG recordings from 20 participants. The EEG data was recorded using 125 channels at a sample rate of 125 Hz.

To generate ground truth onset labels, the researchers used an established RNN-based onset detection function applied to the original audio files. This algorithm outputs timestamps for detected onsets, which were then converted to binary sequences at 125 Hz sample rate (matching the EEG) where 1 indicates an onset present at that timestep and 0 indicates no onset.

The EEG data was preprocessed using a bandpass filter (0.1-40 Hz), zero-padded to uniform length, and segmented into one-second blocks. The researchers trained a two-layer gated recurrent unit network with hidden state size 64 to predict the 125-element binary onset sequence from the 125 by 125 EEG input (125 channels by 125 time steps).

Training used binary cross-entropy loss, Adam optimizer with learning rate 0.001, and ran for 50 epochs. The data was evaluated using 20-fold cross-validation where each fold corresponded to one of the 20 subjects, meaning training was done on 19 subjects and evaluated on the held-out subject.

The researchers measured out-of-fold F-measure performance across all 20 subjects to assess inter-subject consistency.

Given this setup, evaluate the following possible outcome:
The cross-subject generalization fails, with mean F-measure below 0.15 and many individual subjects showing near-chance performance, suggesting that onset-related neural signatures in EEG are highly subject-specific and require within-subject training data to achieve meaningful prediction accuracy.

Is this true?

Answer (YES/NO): NO